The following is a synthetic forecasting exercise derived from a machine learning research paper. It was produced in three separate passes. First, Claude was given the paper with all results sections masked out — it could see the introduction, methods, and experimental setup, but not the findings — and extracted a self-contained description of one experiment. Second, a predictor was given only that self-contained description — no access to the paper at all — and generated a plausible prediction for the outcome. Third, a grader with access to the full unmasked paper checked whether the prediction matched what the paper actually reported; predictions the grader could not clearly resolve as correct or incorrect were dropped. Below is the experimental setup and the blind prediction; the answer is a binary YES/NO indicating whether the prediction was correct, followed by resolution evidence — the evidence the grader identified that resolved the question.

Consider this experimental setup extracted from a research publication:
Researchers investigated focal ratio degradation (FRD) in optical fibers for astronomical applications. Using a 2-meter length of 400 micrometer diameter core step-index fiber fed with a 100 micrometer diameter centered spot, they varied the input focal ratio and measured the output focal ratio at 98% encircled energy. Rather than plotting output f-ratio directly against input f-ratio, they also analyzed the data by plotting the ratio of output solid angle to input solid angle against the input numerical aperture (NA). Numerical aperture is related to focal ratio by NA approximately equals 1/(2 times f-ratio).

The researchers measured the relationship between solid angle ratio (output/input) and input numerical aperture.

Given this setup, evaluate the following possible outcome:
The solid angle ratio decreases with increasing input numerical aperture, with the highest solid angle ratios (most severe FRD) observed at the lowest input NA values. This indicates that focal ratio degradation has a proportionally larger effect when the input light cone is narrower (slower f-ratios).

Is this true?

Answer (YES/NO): YES